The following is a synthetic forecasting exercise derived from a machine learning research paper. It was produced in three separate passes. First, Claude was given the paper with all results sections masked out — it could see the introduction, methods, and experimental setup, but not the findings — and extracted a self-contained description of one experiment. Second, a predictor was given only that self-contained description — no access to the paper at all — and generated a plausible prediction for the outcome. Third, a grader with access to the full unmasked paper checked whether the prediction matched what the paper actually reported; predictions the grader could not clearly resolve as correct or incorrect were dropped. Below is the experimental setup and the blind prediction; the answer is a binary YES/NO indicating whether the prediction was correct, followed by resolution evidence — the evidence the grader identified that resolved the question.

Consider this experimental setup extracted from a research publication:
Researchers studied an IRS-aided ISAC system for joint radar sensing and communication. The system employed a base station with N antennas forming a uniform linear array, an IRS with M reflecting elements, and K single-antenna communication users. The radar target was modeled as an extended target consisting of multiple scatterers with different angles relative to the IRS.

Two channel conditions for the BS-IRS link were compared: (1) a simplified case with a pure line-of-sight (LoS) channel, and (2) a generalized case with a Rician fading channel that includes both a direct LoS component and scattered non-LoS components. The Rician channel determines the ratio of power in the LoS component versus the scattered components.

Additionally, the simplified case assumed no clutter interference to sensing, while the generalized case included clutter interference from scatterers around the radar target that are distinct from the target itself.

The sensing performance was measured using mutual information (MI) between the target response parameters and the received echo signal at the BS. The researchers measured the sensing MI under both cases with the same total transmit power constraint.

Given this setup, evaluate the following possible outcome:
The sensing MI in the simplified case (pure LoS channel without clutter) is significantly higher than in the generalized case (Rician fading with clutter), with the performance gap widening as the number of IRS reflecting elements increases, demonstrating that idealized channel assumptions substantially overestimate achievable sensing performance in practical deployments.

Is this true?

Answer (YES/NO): NO